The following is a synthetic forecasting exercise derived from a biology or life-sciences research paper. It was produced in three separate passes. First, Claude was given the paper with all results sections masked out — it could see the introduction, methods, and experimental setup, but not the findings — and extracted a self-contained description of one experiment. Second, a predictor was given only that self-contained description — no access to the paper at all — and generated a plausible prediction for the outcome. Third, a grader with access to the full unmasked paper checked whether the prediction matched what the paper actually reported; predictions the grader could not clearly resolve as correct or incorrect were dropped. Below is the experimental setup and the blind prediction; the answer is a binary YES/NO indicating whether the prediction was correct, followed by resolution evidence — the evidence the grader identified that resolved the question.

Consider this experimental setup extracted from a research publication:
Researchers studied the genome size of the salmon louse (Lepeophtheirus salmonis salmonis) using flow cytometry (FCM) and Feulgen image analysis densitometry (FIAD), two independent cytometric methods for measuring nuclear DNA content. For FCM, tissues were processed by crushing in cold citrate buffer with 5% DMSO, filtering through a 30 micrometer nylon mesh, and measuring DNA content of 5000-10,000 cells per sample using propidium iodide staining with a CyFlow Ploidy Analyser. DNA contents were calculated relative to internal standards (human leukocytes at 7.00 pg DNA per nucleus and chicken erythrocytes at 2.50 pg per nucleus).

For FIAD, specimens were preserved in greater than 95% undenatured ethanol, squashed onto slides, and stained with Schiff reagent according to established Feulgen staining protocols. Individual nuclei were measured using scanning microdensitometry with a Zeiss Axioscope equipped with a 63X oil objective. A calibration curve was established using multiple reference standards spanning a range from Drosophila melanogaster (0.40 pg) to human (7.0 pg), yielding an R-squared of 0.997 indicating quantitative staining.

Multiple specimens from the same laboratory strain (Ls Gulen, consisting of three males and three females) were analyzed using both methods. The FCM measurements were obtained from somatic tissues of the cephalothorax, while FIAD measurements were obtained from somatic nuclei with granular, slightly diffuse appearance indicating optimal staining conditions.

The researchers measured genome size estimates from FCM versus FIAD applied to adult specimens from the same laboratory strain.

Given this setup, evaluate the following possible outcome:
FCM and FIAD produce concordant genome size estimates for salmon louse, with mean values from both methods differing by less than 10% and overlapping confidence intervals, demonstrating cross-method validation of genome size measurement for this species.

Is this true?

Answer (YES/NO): NO